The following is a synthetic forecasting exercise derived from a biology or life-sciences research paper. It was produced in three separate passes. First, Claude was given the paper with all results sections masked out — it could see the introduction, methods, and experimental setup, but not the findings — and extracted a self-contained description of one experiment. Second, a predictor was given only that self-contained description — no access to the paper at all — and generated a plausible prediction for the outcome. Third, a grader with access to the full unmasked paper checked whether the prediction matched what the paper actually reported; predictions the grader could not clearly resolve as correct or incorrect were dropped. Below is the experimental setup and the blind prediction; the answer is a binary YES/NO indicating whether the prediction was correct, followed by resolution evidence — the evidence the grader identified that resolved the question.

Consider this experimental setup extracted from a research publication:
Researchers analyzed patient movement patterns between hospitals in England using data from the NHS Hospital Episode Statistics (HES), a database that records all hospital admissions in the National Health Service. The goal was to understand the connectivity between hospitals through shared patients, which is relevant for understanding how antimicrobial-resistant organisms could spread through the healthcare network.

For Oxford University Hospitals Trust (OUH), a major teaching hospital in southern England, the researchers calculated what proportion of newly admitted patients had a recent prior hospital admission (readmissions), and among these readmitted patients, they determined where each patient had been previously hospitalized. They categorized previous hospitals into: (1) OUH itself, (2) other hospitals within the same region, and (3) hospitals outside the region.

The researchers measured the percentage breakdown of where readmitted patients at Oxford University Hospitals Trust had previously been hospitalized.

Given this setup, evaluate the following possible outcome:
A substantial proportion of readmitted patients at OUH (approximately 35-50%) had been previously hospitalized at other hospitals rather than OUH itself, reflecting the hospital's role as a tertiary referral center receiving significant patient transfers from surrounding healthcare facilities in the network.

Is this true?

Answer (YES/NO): NO